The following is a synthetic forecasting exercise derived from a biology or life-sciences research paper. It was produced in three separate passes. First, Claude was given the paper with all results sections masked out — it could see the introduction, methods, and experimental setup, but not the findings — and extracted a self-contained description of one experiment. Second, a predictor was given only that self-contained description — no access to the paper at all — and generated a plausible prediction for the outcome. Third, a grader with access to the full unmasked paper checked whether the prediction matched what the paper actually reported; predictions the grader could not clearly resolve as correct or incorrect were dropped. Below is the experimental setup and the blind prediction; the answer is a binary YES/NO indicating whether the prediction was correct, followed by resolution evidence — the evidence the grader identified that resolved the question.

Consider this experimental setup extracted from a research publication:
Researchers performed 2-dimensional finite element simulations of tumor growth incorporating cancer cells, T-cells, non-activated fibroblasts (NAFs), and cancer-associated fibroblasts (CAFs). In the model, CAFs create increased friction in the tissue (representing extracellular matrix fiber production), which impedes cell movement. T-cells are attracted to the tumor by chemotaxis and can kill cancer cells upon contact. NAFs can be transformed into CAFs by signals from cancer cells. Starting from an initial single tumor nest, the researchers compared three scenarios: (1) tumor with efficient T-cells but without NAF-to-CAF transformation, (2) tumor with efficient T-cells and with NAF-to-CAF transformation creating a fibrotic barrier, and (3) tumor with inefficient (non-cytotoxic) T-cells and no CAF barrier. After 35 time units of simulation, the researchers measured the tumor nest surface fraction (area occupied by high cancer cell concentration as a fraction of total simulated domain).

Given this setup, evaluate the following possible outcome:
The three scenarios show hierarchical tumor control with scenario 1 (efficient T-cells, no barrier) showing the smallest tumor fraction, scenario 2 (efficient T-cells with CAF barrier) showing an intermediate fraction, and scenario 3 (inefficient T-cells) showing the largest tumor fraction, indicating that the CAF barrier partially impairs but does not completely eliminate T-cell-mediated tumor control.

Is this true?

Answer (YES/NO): YES